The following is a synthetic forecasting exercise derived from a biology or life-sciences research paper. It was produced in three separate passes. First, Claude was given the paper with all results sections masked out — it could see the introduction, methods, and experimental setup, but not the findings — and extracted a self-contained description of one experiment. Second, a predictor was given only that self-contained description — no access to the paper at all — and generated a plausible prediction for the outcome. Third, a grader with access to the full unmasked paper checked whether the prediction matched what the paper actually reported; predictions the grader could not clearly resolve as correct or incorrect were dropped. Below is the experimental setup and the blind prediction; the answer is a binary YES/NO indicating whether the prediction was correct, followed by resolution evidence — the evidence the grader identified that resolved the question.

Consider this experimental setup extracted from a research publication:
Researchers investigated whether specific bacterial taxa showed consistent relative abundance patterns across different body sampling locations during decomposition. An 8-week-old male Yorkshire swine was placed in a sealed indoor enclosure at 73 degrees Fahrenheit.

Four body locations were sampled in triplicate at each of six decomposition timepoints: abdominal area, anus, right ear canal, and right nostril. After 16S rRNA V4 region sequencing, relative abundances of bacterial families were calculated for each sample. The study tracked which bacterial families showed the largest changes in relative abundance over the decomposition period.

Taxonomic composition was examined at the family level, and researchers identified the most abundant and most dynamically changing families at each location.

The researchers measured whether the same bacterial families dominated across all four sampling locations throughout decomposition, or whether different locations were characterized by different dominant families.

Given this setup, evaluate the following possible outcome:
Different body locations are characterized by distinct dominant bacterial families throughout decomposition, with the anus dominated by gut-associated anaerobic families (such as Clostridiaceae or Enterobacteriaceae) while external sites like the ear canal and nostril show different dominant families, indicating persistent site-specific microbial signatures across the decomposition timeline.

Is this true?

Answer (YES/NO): NO